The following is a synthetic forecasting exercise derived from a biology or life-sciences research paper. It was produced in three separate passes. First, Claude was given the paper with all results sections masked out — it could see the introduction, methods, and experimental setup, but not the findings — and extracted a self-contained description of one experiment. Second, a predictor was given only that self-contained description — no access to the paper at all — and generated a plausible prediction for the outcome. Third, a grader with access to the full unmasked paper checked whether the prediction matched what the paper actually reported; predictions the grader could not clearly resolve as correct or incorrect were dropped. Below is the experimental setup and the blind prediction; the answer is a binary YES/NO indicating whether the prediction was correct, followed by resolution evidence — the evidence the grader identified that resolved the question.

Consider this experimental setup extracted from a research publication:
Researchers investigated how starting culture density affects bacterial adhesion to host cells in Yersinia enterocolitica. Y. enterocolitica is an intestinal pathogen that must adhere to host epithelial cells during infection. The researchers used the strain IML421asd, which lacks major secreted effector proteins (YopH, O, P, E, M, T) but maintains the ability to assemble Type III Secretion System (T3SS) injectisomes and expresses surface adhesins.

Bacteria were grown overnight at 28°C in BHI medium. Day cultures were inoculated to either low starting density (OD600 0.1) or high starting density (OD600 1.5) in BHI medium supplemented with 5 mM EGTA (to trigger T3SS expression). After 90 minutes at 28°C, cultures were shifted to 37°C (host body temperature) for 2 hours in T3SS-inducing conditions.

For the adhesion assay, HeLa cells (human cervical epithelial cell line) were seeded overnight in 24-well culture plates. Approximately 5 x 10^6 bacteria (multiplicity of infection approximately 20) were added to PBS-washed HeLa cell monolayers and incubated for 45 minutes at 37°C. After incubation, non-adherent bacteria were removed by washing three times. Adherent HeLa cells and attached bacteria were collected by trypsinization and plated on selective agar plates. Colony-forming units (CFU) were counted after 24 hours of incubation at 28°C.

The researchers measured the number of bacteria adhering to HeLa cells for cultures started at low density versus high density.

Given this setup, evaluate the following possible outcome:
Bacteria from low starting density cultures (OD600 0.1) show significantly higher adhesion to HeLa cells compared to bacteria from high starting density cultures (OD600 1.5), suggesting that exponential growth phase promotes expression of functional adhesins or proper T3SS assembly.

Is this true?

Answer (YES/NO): YES